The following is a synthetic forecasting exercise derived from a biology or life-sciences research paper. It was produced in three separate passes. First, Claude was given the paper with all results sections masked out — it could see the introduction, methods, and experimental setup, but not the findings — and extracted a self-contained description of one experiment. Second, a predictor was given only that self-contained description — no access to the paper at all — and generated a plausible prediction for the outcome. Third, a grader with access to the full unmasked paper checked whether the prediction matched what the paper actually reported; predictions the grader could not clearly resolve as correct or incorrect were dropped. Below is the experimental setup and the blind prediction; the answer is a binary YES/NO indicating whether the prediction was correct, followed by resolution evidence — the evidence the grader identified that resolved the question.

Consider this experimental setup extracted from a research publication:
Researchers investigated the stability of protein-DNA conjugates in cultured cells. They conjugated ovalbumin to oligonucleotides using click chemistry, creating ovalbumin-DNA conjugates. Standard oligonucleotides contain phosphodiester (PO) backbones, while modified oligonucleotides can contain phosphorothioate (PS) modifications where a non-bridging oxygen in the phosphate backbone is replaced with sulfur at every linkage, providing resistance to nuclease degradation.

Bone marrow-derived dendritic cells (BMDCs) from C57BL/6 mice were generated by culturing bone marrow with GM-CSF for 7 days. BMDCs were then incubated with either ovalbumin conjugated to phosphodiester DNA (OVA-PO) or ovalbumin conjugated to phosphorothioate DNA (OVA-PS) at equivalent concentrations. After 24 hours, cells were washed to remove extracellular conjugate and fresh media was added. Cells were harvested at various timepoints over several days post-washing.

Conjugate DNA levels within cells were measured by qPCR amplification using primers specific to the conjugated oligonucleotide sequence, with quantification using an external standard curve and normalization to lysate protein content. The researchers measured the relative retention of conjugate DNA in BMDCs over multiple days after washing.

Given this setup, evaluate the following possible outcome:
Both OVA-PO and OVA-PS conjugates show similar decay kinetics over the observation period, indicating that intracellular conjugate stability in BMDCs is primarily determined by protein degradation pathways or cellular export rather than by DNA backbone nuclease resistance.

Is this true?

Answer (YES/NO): NO